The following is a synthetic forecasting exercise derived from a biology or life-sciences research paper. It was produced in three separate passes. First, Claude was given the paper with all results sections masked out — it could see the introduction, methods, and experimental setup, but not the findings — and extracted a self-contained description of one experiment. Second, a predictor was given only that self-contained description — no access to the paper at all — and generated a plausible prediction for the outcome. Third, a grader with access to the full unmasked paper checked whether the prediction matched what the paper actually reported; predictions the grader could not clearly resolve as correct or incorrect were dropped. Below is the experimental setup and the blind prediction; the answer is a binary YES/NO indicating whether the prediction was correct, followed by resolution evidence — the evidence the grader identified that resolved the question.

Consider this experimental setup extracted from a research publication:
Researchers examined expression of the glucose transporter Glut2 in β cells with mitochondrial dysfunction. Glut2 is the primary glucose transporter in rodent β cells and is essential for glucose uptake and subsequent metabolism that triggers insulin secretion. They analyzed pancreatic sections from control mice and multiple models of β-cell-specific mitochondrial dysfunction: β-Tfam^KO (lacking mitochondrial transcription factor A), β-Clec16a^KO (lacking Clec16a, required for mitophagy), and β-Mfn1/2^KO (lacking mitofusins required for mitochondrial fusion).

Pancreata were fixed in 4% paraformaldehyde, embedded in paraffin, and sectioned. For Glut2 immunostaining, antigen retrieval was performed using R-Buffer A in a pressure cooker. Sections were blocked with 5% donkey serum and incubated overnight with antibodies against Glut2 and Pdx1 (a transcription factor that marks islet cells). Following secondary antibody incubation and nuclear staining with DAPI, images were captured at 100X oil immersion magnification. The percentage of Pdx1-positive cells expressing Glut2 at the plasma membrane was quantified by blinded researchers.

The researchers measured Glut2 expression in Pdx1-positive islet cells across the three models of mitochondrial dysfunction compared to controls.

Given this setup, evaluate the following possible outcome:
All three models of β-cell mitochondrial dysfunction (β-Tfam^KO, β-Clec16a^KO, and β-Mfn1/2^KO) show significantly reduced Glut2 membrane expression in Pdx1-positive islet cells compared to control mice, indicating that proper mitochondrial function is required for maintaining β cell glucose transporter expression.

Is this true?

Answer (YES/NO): YES